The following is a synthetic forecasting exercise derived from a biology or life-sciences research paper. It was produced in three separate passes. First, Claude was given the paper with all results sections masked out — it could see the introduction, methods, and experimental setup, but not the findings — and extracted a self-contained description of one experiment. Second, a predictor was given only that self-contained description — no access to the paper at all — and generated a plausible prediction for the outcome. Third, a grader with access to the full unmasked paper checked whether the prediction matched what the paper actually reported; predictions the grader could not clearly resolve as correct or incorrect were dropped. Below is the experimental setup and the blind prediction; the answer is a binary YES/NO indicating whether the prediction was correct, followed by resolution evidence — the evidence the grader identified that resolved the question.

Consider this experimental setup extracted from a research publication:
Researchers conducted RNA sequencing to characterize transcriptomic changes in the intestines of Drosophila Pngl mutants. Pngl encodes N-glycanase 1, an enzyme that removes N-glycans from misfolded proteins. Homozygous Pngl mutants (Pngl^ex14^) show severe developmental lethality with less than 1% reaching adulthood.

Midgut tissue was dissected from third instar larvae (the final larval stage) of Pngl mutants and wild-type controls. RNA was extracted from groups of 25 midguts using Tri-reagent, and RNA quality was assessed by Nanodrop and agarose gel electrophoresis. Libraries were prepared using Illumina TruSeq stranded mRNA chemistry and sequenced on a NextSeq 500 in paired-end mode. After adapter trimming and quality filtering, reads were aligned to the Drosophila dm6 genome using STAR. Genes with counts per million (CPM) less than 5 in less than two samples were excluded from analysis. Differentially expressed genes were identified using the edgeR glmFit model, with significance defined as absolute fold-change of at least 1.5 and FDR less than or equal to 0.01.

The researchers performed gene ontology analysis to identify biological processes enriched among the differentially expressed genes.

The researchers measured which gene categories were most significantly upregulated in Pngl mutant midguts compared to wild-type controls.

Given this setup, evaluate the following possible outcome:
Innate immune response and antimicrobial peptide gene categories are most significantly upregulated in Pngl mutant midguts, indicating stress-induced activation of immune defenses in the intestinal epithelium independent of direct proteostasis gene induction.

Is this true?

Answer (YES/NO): YES